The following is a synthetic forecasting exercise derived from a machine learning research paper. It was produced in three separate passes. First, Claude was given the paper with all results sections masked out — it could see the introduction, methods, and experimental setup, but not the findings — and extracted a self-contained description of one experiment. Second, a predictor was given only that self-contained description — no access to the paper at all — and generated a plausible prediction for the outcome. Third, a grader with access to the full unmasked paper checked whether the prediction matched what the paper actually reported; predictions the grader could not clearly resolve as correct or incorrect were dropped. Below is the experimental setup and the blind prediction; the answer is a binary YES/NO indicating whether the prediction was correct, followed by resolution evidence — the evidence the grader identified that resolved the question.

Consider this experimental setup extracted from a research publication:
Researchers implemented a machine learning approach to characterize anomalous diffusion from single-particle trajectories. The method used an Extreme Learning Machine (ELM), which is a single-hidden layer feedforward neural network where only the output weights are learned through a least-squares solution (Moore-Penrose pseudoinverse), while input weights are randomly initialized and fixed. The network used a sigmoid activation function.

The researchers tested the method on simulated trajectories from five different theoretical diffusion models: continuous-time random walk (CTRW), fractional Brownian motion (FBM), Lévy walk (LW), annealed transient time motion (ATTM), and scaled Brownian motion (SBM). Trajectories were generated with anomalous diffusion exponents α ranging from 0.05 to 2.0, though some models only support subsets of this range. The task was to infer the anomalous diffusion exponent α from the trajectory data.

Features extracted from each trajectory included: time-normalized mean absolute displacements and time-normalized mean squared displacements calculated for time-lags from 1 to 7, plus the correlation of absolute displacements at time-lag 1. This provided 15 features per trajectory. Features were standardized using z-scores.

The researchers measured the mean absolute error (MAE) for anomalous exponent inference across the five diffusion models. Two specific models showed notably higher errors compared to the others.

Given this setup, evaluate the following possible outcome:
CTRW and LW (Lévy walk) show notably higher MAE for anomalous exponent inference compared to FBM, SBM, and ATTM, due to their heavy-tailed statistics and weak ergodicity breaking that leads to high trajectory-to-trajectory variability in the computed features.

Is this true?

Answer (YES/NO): NO